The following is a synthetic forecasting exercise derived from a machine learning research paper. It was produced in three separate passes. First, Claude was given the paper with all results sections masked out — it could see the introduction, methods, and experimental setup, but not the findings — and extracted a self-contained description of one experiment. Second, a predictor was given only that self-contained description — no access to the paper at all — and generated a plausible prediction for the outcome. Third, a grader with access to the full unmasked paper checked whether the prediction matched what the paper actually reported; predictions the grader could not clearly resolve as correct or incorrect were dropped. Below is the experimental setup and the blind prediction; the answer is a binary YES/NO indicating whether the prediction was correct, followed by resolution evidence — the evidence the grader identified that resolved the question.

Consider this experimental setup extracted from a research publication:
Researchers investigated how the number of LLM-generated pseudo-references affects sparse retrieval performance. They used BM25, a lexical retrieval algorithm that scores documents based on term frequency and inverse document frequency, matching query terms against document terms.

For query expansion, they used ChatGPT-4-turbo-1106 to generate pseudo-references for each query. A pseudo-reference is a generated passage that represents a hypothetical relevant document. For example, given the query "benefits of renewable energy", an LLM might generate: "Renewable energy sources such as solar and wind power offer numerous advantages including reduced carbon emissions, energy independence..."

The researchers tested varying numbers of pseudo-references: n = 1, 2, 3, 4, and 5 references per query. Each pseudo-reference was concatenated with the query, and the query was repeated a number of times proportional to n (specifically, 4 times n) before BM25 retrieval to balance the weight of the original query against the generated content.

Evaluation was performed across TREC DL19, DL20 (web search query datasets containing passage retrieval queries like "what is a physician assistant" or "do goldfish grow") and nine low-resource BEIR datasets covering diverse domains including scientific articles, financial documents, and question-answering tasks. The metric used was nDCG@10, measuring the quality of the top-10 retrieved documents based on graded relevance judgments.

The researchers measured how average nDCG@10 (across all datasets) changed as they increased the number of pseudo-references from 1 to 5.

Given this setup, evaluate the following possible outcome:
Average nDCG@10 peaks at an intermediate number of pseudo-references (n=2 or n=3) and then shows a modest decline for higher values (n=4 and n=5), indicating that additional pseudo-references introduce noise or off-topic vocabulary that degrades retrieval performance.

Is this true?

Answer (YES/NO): NO